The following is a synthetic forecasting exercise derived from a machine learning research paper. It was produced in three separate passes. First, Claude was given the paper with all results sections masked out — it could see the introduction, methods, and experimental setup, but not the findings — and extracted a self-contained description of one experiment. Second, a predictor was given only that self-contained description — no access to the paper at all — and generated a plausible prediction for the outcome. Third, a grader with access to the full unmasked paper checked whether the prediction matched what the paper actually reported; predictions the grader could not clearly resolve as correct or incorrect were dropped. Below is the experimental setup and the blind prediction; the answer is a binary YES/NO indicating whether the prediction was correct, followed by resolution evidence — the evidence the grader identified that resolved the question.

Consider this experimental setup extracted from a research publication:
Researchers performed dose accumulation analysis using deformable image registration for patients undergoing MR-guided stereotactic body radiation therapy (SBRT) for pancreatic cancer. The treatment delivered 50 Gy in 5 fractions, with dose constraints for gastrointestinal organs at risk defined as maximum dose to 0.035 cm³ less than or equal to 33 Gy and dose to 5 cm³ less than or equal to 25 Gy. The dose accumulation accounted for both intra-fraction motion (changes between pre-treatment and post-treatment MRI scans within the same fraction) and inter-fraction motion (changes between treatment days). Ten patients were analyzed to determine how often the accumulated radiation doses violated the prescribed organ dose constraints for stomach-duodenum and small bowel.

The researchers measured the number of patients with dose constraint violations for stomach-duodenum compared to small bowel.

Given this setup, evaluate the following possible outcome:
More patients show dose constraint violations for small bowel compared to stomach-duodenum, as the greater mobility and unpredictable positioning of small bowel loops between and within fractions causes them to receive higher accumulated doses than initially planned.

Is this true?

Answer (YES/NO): NO